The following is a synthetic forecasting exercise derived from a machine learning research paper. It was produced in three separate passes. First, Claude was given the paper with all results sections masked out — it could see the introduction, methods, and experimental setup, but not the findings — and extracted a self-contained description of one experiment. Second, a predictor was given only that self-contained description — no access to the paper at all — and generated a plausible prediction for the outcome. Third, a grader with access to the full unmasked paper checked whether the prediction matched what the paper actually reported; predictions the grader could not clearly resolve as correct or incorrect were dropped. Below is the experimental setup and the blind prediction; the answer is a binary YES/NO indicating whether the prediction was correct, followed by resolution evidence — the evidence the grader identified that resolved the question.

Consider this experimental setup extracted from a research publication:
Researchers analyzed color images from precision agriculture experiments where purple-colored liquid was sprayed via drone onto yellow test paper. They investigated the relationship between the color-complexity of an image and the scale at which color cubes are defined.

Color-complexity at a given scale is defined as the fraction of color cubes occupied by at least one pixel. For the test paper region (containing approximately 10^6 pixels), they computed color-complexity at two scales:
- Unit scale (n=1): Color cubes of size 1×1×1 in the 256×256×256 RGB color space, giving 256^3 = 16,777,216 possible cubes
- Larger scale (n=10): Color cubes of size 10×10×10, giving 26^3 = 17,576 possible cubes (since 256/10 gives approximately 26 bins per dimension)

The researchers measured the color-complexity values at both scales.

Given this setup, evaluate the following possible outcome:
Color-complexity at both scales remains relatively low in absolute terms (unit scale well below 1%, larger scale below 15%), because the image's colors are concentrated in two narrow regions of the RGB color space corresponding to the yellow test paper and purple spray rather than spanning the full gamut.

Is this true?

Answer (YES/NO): YES